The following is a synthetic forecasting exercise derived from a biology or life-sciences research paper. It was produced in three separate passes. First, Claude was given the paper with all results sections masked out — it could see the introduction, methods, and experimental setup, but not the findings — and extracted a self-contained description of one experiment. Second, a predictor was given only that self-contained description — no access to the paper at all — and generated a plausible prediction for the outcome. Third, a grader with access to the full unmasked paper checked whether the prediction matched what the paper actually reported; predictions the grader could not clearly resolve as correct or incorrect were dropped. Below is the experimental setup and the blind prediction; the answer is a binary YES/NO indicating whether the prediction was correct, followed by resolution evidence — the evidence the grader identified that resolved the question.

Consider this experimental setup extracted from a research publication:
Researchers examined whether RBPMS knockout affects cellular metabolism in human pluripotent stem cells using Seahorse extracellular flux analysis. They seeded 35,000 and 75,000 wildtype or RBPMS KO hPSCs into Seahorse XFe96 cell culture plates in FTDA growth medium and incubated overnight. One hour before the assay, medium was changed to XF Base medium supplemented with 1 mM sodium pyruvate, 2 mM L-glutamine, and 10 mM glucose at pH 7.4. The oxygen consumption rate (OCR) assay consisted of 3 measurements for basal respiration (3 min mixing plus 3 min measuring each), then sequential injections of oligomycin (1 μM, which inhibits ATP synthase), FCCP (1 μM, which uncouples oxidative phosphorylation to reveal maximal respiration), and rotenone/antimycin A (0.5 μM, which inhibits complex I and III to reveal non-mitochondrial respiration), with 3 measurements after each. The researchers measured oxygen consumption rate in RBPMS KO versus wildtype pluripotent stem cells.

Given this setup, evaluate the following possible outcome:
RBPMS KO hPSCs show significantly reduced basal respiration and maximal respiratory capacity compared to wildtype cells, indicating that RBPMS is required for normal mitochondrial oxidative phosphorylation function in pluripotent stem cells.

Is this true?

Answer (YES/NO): NO